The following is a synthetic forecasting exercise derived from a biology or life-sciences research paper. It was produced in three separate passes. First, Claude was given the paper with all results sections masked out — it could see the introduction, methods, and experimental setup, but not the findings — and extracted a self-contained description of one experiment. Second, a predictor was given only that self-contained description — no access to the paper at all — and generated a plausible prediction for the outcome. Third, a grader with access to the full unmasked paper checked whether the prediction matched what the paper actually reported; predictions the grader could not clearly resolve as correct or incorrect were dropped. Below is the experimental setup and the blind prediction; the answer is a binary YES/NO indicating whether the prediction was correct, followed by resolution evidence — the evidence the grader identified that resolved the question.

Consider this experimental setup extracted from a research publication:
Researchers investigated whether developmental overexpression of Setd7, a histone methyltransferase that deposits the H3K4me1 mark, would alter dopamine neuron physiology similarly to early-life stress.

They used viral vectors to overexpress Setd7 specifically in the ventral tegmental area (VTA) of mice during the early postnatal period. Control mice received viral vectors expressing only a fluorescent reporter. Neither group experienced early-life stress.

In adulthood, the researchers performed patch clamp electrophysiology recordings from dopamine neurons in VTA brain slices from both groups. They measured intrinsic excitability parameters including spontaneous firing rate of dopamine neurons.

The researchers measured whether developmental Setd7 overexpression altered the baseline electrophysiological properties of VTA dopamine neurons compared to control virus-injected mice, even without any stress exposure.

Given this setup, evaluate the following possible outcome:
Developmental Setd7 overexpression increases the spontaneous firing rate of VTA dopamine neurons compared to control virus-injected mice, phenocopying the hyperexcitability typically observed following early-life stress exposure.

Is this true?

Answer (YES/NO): NO